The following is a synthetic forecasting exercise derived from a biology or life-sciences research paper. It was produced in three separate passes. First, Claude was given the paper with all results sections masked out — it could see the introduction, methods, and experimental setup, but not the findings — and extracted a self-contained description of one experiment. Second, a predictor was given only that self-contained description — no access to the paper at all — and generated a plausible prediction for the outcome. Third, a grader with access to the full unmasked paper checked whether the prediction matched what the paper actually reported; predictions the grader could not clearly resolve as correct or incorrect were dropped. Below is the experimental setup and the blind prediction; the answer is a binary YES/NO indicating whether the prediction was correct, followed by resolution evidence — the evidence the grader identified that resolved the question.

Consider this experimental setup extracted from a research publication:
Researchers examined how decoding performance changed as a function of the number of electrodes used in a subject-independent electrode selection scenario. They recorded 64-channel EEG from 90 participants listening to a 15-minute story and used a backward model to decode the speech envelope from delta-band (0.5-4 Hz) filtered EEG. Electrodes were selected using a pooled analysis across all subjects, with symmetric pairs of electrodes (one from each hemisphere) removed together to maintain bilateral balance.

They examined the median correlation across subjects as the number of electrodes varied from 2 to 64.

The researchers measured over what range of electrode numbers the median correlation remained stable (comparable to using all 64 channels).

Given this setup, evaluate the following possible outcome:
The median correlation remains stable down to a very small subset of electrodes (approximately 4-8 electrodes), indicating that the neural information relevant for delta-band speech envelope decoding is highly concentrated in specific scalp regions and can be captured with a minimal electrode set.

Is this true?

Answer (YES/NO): NO